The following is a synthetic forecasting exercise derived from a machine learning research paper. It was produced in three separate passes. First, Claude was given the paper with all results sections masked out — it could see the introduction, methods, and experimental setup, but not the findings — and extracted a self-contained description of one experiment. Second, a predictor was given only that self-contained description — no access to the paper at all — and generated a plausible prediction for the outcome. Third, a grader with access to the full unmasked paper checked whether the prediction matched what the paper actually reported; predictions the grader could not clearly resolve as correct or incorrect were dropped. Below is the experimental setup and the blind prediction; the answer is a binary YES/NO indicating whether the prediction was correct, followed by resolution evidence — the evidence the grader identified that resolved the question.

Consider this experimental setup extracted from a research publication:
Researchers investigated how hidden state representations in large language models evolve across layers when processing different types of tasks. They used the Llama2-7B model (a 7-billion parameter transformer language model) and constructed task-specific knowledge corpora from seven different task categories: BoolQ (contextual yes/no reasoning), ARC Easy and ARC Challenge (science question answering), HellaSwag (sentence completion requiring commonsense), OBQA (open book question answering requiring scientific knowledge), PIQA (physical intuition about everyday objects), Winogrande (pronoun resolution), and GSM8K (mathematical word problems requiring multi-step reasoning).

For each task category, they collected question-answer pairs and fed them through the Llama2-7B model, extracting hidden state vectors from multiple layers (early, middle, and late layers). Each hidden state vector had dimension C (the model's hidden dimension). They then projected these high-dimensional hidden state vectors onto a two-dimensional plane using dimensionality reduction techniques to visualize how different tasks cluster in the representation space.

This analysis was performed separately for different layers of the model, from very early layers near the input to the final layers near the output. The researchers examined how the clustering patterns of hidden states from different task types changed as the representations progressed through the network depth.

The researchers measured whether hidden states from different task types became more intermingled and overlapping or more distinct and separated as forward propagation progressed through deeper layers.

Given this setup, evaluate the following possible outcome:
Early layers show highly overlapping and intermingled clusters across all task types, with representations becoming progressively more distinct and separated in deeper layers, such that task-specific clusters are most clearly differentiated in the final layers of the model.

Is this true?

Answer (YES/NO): YES